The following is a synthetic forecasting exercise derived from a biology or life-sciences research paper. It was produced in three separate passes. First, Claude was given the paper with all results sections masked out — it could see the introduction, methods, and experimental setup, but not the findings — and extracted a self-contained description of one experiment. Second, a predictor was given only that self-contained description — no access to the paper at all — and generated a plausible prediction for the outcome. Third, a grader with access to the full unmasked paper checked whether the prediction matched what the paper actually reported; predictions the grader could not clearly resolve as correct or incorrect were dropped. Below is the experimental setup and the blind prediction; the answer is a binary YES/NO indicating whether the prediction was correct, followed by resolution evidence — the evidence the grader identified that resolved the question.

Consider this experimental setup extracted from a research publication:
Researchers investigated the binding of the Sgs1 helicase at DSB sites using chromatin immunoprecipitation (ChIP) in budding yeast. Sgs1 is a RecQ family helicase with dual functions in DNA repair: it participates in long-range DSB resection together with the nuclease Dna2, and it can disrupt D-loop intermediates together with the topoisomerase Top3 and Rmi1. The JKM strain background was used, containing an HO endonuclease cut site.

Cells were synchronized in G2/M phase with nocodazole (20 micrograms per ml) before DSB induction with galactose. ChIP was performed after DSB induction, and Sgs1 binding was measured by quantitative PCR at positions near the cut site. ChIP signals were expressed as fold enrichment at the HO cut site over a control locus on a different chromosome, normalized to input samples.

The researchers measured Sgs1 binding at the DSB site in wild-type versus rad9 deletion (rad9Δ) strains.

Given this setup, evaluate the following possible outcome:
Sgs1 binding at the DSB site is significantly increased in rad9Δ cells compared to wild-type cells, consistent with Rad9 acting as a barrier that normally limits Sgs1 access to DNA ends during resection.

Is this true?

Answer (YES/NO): YES